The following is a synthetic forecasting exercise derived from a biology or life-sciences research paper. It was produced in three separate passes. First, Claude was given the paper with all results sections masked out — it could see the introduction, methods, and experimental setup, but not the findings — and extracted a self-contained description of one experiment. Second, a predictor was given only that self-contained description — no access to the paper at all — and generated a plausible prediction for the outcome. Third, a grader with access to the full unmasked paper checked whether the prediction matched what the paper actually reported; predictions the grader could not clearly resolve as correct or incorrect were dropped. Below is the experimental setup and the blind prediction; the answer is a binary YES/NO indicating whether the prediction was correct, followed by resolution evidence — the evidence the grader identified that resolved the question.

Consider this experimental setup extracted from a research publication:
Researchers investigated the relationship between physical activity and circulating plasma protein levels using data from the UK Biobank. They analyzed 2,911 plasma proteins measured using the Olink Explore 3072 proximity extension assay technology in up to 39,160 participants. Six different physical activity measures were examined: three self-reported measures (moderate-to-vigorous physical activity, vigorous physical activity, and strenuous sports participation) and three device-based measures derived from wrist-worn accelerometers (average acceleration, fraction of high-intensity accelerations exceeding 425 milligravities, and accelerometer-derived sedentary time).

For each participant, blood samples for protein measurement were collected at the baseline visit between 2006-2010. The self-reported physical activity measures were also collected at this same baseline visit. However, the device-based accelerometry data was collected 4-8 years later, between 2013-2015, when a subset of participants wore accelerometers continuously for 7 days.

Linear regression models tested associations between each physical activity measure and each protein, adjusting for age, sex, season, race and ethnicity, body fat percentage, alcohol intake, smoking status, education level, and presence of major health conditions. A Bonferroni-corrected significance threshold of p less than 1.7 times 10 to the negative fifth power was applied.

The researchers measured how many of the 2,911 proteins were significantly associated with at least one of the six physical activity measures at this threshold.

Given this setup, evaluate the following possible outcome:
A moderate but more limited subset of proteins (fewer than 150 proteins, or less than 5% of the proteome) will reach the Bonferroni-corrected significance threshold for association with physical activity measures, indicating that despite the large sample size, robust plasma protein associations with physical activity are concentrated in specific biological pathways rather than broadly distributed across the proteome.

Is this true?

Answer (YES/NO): NO